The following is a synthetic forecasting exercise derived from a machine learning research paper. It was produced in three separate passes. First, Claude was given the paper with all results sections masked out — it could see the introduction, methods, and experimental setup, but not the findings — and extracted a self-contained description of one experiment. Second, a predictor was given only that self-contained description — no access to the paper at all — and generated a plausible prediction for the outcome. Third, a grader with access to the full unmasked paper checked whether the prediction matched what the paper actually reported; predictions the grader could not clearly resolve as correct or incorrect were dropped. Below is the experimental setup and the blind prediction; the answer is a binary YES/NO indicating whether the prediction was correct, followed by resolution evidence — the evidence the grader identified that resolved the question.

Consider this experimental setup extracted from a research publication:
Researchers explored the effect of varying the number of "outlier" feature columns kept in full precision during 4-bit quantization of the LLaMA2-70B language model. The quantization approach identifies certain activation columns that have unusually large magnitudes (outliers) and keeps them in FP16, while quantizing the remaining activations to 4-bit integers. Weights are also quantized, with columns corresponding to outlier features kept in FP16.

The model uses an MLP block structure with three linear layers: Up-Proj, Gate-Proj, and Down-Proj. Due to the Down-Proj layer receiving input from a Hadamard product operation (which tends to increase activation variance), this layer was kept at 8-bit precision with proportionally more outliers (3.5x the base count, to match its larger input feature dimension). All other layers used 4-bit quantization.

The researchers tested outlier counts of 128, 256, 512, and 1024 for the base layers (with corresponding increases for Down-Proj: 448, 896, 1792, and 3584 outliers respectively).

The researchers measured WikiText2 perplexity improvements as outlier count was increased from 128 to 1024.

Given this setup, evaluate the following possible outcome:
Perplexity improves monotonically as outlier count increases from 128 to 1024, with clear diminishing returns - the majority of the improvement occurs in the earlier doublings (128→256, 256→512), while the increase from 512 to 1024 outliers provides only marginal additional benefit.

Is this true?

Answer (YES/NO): NO